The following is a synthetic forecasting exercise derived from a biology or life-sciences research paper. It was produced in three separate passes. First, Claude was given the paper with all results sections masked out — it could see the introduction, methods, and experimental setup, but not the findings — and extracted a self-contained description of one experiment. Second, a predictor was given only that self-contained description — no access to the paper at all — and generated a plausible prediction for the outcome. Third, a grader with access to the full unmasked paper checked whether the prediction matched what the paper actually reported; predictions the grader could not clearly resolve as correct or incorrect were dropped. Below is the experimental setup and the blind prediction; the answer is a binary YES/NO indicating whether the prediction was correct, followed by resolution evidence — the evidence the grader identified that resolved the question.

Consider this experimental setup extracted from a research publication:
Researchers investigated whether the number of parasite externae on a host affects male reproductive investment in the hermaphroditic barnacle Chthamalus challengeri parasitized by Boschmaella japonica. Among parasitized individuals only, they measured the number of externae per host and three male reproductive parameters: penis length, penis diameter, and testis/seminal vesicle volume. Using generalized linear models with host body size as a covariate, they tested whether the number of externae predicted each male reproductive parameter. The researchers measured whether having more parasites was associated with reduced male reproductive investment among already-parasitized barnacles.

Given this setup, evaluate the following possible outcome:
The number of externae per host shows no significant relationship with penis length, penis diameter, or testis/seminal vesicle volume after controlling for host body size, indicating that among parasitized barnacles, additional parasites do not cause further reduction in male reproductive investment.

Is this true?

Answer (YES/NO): YES